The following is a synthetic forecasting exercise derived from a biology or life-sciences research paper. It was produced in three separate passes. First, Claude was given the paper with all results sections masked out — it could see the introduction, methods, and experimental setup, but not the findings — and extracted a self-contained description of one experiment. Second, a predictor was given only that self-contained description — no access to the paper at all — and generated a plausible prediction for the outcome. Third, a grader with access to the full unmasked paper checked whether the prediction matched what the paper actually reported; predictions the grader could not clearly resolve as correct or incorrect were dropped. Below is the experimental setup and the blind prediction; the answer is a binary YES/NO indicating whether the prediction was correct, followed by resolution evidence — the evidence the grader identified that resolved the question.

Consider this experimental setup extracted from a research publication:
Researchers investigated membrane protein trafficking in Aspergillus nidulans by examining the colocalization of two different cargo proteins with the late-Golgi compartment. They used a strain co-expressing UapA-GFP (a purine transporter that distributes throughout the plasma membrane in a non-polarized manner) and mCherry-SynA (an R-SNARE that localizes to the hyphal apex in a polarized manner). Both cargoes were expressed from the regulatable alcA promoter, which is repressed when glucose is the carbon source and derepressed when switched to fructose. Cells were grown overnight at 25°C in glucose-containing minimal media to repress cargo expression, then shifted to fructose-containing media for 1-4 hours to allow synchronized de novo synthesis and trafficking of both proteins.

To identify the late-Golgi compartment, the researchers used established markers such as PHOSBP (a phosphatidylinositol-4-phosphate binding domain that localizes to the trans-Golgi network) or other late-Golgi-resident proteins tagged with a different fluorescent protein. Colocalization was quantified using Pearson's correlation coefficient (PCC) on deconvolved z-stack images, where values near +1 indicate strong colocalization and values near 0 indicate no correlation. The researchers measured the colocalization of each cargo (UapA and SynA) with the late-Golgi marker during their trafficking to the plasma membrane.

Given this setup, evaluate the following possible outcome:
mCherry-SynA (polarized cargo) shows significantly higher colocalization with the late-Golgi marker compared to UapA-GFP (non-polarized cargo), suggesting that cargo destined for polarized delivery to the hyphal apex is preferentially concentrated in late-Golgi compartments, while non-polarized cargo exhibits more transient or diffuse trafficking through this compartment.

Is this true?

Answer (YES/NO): NO